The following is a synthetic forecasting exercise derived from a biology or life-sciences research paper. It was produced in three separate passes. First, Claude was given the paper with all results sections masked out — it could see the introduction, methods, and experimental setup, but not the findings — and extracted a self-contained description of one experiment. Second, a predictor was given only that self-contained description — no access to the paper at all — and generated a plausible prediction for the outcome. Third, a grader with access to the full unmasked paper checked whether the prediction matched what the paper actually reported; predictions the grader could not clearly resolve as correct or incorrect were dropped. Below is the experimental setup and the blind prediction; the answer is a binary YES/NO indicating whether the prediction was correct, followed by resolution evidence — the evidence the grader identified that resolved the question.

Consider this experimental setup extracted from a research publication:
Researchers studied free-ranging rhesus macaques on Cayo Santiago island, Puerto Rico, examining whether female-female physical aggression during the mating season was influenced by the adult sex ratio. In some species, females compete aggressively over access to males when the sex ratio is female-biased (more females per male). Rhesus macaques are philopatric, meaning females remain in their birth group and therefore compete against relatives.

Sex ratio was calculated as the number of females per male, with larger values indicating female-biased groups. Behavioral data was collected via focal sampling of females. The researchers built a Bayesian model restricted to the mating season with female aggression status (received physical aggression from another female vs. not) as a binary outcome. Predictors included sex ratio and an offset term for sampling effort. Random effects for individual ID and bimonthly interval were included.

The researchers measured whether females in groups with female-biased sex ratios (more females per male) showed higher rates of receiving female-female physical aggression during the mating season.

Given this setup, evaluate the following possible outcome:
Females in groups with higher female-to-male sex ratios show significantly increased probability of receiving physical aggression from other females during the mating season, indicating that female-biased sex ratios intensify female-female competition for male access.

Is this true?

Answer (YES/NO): NO